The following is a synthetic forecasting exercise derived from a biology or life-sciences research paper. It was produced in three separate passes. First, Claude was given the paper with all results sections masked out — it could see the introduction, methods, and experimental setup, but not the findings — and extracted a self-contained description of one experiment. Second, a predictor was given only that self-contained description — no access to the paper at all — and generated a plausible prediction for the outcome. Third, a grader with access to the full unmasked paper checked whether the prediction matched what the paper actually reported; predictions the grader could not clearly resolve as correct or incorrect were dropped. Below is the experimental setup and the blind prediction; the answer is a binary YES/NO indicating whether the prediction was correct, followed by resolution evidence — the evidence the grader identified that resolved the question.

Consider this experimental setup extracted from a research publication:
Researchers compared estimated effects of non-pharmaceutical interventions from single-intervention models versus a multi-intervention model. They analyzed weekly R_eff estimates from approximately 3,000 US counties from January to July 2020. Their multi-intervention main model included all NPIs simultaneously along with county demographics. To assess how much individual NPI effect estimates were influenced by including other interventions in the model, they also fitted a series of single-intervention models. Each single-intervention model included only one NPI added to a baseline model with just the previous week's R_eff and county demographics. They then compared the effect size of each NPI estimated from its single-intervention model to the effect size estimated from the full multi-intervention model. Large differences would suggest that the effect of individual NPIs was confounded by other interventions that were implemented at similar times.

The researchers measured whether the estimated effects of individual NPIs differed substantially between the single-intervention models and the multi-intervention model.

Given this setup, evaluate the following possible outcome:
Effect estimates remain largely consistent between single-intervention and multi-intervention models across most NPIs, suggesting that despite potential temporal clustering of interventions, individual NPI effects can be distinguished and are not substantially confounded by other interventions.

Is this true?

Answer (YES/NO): YES